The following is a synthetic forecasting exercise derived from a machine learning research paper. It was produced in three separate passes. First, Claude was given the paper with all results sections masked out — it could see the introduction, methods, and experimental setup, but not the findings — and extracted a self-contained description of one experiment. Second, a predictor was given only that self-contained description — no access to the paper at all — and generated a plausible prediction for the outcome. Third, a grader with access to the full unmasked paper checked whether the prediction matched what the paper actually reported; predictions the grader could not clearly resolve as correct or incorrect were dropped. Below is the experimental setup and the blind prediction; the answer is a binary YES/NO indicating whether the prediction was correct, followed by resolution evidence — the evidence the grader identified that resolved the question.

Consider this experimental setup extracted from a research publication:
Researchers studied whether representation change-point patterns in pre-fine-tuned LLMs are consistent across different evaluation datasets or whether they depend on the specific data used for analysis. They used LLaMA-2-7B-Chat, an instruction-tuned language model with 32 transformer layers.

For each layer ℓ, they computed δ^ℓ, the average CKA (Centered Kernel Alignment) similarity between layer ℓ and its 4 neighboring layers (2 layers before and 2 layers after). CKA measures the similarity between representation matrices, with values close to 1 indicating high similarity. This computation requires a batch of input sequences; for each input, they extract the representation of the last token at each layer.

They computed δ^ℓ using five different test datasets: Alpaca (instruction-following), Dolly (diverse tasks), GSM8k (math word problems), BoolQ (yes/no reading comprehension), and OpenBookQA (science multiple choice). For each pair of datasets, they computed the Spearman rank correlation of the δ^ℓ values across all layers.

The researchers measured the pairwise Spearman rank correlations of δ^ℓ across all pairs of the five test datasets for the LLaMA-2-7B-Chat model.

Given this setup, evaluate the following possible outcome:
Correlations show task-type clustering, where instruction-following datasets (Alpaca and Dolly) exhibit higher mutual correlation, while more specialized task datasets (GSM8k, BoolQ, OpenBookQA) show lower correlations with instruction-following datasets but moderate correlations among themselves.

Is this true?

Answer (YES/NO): NO